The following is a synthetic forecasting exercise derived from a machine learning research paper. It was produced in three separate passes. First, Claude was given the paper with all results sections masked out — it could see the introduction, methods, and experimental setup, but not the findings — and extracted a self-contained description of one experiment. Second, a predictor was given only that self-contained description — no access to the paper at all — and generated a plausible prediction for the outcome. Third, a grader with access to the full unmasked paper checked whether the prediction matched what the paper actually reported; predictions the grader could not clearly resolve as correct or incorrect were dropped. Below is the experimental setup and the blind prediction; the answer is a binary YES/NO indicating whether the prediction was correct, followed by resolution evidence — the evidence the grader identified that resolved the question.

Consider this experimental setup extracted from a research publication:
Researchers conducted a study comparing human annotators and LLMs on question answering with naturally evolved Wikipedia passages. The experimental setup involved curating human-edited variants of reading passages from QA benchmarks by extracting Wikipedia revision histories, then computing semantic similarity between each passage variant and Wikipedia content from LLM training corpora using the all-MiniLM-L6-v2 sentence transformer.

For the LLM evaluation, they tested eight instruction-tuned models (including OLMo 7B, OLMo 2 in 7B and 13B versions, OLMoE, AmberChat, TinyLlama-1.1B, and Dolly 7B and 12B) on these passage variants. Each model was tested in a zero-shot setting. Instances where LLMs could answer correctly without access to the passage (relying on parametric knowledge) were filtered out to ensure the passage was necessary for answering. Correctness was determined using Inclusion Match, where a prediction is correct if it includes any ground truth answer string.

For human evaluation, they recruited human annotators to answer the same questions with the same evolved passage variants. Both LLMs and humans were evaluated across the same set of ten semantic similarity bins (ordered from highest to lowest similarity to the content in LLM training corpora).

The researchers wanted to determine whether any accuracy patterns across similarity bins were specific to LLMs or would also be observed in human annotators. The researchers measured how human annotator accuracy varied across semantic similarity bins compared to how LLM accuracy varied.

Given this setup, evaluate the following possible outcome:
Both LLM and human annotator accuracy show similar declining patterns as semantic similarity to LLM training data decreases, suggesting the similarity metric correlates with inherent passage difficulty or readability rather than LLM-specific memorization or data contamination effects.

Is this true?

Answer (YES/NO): NO